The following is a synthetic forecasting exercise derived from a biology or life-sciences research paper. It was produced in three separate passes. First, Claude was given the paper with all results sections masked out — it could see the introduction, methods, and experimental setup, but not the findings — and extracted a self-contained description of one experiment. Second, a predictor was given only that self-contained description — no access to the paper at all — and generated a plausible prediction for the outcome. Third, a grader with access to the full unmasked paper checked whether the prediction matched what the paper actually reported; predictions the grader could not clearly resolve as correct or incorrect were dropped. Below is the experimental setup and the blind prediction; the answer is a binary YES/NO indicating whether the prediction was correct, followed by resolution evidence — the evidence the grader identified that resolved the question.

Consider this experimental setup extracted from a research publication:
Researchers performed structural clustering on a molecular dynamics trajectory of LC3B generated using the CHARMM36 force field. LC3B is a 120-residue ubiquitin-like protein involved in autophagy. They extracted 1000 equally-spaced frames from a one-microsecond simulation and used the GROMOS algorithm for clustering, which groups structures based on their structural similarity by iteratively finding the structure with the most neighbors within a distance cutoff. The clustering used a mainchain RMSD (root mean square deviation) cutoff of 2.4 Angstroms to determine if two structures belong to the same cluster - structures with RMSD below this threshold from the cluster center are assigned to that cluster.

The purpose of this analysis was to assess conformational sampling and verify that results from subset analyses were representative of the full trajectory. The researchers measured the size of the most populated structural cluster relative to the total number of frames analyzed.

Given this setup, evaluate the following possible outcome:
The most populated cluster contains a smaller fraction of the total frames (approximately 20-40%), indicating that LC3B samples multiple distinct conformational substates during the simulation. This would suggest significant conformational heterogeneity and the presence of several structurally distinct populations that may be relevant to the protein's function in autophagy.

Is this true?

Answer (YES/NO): NO